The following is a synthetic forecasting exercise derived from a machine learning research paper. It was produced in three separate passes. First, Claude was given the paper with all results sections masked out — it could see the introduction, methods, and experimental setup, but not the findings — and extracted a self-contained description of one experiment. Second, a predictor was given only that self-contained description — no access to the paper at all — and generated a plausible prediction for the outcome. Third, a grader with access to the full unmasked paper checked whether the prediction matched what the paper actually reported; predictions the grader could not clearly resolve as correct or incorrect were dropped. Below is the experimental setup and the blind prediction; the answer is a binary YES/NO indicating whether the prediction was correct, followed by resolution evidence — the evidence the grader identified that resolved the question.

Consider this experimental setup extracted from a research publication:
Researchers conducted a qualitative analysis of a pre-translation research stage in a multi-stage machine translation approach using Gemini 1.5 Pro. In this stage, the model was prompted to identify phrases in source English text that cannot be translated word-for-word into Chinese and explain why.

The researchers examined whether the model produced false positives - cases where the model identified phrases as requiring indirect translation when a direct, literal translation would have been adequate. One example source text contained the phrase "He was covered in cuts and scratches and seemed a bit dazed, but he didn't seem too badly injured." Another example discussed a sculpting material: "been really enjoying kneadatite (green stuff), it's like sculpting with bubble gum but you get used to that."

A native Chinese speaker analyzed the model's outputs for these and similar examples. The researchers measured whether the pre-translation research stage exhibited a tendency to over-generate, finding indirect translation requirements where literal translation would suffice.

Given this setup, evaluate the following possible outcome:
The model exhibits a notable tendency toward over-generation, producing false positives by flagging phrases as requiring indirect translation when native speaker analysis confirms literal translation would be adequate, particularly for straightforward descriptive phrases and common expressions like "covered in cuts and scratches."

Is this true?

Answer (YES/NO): YES